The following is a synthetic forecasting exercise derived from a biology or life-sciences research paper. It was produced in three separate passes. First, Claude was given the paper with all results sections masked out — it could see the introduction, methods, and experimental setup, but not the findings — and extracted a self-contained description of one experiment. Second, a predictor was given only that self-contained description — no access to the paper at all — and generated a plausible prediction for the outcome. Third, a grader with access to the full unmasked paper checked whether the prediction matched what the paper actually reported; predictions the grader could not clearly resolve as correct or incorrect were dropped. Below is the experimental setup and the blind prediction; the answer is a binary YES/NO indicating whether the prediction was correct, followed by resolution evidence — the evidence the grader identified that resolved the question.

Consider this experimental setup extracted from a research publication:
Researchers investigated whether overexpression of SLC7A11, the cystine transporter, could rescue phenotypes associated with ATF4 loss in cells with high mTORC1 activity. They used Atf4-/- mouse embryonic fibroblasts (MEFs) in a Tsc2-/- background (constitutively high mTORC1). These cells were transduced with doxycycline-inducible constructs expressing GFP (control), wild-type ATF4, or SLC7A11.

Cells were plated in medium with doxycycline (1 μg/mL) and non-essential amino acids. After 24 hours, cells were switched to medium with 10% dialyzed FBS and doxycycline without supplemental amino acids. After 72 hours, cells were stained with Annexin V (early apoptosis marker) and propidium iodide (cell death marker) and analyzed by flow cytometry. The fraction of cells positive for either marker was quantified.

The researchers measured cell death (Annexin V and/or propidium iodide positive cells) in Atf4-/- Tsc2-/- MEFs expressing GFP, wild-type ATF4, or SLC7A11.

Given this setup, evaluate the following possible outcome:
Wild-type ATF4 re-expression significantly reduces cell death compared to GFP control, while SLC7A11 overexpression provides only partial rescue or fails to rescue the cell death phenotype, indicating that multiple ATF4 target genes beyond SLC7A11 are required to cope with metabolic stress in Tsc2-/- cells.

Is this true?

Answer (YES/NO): NO